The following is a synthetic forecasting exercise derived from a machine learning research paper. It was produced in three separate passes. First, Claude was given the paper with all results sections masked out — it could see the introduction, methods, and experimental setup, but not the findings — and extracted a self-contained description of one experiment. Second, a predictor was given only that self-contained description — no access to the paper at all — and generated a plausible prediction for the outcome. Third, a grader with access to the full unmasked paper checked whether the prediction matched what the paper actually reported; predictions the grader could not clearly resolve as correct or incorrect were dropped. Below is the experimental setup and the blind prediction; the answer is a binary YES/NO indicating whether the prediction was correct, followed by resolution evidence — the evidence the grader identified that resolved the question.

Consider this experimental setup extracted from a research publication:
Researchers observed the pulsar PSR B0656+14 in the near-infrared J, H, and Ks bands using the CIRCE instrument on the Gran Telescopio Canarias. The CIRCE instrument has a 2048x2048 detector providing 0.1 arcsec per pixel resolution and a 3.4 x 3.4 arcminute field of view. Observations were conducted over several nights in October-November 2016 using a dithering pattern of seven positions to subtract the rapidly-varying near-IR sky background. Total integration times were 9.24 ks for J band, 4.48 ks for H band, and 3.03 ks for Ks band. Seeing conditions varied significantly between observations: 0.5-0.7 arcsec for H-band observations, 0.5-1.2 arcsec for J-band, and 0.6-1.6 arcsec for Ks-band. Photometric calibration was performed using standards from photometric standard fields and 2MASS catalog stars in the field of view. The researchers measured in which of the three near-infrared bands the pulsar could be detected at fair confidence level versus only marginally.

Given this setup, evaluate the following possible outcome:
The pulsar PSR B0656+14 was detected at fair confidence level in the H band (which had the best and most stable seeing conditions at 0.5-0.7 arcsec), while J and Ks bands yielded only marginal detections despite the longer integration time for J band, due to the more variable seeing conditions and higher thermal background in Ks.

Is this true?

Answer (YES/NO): YES